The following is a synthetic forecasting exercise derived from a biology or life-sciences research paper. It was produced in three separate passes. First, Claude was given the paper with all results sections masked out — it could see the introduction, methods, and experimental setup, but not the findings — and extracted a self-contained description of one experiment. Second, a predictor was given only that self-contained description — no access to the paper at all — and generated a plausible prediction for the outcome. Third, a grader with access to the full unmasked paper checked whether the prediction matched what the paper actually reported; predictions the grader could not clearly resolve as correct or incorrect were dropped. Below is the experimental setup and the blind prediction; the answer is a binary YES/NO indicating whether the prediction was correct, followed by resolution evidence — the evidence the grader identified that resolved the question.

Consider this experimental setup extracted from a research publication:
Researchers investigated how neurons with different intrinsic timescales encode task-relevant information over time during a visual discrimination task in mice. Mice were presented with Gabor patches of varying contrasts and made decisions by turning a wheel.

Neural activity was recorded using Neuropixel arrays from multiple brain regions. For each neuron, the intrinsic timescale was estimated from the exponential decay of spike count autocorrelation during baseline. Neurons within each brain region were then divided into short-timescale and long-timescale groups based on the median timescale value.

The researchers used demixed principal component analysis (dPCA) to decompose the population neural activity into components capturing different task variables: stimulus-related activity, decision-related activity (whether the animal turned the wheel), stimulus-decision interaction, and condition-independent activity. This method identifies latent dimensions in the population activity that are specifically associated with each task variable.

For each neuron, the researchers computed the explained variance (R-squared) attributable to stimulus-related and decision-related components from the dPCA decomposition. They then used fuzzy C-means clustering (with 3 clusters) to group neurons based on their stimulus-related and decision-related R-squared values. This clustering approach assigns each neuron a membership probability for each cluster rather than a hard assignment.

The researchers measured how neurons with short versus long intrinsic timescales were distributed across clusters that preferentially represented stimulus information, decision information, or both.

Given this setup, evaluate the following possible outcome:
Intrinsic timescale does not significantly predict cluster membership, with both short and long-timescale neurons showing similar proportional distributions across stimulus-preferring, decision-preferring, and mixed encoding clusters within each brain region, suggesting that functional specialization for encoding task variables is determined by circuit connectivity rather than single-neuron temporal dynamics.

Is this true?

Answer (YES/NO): YES